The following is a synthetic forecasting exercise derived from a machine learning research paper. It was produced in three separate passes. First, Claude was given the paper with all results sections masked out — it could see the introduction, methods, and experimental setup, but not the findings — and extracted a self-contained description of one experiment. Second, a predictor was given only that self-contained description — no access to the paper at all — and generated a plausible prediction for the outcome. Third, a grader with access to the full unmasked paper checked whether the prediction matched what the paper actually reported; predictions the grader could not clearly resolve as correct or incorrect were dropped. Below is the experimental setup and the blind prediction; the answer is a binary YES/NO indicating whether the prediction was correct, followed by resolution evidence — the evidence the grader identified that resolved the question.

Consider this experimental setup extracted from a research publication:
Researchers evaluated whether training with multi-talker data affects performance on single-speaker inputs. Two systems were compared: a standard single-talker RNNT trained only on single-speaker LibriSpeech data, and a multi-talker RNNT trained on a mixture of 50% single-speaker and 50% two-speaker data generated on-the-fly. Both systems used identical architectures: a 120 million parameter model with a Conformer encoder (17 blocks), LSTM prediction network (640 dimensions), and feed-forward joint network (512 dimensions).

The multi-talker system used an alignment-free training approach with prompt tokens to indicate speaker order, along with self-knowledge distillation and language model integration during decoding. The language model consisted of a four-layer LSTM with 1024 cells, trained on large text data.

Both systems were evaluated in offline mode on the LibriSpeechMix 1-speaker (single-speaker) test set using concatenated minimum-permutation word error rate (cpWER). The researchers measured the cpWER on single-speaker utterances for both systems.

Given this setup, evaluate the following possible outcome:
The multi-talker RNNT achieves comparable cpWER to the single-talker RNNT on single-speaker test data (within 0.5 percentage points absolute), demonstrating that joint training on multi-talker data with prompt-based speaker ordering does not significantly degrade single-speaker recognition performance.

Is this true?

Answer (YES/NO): YES